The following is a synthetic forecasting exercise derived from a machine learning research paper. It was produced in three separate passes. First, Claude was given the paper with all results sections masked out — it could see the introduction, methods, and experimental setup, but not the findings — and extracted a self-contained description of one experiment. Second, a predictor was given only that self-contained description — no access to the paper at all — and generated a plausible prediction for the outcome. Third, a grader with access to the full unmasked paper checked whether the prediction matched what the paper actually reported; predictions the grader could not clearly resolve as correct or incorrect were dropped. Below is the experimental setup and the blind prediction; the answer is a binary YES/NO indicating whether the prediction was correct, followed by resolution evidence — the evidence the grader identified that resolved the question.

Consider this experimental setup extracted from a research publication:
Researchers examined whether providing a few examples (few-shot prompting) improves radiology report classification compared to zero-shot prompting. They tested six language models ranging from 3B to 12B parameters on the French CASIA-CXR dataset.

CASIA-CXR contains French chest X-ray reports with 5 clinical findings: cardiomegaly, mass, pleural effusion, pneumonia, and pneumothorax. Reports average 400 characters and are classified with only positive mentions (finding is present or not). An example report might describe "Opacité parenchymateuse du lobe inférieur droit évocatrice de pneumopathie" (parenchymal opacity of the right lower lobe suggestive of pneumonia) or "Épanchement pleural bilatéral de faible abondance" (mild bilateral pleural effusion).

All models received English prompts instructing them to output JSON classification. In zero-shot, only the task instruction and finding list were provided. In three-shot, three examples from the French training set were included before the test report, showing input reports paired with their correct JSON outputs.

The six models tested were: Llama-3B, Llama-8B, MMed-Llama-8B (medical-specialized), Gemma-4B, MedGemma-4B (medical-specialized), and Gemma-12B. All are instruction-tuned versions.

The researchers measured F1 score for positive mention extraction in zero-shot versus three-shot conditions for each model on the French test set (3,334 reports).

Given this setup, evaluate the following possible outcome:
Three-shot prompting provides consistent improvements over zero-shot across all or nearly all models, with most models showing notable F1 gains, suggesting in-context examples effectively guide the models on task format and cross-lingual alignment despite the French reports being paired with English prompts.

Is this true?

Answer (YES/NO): YES